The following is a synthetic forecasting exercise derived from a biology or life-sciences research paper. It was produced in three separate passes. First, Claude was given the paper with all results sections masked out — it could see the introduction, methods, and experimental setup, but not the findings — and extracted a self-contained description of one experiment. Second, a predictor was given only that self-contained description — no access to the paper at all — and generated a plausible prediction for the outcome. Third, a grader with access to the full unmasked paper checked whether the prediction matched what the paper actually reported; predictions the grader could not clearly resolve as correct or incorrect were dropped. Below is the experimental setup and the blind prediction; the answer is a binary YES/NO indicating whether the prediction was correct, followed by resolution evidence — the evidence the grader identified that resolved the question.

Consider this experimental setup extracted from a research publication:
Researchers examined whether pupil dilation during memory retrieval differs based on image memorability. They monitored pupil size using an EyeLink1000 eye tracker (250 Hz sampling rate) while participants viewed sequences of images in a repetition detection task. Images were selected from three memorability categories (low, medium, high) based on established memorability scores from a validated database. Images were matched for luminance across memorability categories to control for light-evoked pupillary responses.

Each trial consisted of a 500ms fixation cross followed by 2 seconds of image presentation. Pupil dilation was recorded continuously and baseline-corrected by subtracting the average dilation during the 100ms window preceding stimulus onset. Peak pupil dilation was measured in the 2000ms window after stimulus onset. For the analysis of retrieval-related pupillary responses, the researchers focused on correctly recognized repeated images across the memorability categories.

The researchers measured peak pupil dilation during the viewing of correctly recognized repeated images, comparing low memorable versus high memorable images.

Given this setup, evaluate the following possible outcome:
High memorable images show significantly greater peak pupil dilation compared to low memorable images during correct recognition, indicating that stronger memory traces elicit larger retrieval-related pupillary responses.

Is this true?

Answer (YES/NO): NO